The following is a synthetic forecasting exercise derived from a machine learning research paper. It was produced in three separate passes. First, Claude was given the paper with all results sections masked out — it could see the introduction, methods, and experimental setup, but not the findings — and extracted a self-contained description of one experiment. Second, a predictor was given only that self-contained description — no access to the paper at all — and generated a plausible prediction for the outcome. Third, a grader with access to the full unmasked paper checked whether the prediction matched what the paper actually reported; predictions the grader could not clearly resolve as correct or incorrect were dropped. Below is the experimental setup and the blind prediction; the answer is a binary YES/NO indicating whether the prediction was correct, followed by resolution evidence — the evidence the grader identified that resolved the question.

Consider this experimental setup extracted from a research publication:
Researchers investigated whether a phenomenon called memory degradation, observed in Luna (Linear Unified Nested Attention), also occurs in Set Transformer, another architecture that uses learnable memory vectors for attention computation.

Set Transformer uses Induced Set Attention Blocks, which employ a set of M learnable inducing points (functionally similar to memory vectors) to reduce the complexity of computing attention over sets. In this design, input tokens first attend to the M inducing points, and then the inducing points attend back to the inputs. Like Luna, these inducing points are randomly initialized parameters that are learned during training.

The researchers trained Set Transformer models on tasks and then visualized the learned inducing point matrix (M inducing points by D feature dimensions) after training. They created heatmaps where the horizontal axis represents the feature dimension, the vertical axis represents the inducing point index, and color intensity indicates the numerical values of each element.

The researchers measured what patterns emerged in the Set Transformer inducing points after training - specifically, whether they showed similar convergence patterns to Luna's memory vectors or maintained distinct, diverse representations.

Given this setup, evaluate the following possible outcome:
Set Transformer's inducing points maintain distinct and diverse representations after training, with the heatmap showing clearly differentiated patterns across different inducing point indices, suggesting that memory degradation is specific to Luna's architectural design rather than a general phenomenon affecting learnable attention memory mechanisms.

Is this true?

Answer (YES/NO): NO